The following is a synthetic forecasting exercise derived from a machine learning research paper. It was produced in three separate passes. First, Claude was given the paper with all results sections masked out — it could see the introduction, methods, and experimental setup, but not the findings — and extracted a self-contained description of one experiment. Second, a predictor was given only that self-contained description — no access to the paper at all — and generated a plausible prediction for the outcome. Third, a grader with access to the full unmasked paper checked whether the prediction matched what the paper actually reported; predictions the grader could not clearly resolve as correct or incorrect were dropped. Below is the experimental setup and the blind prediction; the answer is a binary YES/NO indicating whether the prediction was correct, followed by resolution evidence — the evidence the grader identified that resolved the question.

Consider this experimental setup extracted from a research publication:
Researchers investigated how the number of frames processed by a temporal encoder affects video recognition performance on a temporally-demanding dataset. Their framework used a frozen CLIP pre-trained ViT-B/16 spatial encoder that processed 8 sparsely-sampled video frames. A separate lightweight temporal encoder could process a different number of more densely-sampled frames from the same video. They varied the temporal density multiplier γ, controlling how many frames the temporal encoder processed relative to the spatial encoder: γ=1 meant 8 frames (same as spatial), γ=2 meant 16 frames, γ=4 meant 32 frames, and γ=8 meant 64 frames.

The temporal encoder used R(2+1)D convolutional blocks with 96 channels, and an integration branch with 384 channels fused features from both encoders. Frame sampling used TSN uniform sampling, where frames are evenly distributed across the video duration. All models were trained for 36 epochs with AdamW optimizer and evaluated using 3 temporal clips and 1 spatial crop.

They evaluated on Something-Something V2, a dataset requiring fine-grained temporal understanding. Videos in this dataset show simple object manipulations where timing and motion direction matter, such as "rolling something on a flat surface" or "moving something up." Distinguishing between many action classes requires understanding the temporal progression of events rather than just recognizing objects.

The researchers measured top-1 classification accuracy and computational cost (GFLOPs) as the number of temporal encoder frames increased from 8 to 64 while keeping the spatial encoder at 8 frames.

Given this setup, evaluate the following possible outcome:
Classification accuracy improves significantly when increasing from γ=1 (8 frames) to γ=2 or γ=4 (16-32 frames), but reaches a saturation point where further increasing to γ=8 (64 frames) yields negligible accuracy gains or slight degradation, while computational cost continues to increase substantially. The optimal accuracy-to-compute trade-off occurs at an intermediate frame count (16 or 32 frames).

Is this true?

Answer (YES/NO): YES